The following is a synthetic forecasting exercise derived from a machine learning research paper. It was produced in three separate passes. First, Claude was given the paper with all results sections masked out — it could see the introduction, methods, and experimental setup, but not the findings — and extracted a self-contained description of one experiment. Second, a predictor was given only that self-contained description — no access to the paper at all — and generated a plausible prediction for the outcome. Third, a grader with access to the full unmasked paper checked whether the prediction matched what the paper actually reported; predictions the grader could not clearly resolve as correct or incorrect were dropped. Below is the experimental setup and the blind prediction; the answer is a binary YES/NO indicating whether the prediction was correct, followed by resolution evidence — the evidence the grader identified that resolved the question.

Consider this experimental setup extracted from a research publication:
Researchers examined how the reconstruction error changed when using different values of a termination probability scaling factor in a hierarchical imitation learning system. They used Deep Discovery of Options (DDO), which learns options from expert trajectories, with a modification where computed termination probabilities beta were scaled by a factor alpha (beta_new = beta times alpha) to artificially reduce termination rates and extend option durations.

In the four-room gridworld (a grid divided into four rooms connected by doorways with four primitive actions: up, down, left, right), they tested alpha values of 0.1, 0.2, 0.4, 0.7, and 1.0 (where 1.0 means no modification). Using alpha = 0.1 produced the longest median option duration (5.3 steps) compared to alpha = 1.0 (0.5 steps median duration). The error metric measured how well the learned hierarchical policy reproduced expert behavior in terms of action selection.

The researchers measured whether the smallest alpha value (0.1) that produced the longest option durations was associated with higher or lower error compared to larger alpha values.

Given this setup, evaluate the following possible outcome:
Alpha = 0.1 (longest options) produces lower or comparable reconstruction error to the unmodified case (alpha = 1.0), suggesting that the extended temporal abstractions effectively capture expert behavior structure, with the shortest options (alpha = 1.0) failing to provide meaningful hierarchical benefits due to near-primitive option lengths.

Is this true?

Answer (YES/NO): NO